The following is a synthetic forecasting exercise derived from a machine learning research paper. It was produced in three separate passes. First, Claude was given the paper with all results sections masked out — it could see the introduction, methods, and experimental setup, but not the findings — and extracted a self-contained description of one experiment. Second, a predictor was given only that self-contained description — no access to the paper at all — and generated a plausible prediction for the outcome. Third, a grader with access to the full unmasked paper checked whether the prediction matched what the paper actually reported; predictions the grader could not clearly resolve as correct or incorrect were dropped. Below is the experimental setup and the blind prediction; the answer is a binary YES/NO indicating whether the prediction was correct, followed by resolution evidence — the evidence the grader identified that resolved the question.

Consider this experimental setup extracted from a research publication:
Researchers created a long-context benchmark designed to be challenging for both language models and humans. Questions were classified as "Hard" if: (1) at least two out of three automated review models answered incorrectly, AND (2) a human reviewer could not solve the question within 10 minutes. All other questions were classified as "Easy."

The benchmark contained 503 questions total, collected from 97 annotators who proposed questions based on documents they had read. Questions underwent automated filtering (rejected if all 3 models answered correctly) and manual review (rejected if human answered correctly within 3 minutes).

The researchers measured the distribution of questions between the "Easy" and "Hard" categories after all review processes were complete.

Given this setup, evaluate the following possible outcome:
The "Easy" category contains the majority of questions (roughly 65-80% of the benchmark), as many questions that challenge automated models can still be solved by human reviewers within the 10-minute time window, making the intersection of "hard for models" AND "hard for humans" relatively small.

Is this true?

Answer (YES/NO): NO